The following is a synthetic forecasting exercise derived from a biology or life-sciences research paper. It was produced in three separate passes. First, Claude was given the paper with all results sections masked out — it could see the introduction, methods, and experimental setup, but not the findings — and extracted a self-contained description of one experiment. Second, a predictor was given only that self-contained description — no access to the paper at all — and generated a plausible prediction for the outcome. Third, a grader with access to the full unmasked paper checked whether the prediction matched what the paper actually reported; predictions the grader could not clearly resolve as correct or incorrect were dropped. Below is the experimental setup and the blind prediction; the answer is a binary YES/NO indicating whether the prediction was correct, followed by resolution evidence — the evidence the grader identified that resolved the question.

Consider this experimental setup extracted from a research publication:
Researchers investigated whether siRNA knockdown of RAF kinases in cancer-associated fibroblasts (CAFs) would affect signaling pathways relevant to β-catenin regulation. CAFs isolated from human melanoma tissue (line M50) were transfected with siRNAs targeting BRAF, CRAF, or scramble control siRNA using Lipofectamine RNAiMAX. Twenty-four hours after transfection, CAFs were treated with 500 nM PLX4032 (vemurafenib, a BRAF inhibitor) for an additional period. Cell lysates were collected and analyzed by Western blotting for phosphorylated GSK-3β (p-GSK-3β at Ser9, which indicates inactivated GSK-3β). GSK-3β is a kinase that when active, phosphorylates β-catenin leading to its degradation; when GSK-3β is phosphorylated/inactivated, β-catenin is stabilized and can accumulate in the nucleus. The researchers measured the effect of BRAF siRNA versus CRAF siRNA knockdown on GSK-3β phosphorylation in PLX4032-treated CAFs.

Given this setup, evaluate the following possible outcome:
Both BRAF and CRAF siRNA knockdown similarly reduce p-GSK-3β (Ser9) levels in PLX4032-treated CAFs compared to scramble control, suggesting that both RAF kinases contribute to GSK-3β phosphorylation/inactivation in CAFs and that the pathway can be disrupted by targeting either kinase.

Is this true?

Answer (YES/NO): YES